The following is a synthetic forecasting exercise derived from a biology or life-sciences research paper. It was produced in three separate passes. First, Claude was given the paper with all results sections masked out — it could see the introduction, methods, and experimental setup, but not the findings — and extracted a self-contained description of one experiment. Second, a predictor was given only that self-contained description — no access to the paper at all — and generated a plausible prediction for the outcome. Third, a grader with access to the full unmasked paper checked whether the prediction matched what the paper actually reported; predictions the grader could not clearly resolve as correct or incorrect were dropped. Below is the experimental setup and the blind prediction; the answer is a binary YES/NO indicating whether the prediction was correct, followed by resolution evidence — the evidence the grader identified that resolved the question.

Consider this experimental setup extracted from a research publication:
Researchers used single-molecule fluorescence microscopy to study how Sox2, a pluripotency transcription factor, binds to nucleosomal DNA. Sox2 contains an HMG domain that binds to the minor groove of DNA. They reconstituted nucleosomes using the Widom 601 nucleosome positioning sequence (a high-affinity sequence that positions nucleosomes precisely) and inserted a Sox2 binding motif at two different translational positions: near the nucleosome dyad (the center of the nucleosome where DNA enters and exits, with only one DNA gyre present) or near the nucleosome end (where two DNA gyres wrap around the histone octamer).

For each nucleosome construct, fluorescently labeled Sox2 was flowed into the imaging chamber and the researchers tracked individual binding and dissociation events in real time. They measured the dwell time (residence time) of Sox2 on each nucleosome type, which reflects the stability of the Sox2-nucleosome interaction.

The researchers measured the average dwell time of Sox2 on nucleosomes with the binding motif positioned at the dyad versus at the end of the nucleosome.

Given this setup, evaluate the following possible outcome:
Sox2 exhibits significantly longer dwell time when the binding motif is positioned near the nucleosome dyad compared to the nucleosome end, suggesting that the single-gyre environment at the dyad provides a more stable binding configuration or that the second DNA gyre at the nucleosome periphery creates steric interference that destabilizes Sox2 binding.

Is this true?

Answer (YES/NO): YES